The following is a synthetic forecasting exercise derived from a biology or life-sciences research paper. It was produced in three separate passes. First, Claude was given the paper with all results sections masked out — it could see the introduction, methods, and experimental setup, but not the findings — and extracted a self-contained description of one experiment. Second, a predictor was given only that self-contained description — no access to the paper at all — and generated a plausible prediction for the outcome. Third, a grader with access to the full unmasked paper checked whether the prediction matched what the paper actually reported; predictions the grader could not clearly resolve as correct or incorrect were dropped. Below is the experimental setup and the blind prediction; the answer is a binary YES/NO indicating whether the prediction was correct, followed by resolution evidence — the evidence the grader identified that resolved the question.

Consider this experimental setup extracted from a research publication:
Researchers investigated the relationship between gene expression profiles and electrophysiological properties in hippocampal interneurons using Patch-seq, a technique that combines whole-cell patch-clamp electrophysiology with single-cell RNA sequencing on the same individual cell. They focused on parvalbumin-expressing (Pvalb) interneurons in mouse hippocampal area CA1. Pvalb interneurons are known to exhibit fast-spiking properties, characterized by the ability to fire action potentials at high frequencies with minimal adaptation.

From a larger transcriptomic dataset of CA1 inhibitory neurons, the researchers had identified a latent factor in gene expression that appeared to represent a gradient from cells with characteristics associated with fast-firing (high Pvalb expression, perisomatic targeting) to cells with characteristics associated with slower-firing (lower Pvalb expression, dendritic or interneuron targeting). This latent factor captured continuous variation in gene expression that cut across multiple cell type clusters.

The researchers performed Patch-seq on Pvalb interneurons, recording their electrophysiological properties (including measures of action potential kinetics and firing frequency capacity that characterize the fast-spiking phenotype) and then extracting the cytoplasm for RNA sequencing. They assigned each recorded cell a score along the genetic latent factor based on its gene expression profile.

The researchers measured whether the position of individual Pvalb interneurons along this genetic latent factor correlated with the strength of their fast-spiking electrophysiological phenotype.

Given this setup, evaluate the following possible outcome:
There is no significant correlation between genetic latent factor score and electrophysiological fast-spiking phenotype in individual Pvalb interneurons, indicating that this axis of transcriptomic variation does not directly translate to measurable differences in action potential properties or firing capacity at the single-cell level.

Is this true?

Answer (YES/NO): NO